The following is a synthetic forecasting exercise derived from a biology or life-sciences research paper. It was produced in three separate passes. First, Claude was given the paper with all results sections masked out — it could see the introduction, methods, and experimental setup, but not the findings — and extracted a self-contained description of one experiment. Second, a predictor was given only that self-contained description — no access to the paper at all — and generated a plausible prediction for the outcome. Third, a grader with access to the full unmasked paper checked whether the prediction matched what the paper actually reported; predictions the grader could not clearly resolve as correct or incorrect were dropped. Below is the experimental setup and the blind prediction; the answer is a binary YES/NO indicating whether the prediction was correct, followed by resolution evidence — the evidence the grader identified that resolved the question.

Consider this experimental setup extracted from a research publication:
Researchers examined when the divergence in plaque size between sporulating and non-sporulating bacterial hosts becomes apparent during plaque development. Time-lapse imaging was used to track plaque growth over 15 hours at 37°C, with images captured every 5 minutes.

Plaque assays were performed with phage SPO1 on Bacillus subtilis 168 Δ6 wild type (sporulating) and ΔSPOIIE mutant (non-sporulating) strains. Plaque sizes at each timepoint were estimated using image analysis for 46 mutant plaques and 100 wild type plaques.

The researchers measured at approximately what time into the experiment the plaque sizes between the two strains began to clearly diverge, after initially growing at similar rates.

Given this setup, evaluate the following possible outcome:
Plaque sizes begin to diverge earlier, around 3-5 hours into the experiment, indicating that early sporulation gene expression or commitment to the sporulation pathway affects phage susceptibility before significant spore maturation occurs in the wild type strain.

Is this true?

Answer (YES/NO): NO